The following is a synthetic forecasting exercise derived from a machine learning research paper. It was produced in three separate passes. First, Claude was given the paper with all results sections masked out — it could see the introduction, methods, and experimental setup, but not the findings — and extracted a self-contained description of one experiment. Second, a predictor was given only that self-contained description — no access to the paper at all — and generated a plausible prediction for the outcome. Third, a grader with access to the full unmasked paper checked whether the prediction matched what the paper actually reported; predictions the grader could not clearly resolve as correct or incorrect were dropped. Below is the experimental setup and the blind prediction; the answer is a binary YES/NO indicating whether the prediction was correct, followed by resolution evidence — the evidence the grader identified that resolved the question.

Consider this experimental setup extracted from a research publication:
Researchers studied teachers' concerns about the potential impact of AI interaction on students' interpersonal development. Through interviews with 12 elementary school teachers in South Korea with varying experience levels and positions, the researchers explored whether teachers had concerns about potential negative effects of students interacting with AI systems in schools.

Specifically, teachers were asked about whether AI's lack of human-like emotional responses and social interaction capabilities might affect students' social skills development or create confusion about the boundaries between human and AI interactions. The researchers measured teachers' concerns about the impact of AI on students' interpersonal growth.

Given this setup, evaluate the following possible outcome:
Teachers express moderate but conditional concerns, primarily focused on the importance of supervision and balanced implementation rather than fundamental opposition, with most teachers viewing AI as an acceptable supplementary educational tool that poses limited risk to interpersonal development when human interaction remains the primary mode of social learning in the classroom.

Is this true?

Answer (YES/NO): NO